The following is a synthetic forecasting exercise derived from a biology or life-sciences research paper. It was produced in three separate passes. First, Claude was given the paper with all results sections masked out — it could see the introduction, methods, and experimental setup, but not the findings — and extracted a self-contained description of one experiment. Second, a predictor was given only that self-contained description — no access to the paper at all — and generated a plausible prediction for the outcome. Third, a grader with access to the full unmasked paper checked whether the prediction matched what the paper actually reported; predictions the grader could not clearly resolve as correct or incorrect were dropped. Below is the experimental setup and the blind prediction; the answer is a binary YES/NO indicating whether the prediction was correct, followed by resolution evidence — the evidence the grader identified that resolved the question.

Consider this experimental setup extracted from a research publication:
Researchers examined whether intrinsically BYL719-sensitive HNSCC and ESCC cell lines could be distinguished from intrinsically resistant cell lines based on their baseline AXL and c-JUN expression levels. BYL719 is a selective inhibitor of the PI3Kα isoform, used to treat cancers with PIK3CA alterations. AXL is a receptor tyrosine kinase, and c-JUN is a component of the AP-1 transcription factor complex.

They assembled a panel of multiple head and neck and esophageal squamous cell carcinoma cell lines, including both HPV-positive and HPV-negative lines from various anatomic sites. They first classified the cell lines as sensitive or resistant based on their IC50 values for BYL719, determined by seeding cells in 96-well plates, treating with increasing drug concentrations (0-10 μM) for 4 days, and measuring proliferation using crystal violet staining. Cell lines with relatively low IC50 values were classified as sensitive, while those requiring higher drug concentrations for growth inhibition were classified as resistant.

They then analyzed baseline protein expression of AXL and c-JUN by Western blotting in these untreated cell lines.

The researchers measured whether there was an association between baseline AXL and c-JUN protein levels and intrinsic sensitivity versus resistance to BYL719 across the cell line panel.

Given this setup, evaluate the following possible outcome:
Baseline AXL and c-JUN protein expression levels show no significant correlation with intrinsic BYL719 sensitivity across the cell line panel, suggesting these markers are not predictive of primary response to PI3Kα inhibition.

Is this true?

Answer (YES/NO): NO